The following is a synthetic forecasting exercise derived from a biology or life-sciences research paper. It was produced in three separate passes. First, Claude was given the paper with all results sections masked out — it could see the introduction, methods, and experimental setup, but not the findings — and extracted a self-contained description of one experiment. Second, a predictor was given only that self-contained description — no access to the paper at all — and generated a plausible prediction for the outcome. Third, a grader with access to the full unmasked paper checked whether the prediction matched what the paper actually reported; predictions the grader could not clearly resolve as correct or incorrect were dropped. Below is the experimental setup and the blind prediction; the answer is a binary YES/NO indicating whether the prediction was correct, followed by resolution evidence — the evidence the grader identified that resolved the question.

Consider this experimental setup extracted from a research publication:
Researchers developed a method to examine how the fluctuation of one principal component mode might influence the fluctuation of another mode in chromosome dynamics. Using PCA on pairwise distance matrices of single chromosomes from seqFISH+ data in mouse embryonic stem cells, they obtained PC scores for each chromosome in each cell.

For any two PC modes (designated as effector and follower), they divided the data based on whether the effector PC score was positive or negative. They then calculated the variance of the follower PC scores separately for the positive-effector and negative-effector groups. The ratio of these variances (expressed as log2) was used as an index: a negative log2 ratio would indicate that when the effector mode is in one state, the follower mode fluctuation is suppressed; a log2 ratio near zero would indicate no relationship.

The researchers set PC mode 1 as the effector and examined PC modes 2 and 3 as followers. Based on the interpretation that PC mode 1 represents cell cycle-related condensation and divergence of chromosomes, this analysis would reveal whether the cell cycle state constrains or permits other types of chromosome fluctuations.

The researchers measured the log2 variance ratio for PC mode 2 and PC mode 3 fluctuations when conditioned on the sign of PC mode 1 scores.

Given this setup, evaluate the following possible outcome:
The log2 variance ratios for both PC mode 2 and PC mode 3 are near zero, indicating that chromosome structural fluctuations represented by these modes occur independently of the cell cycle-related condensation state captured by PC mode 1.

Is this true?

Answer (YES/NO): NO